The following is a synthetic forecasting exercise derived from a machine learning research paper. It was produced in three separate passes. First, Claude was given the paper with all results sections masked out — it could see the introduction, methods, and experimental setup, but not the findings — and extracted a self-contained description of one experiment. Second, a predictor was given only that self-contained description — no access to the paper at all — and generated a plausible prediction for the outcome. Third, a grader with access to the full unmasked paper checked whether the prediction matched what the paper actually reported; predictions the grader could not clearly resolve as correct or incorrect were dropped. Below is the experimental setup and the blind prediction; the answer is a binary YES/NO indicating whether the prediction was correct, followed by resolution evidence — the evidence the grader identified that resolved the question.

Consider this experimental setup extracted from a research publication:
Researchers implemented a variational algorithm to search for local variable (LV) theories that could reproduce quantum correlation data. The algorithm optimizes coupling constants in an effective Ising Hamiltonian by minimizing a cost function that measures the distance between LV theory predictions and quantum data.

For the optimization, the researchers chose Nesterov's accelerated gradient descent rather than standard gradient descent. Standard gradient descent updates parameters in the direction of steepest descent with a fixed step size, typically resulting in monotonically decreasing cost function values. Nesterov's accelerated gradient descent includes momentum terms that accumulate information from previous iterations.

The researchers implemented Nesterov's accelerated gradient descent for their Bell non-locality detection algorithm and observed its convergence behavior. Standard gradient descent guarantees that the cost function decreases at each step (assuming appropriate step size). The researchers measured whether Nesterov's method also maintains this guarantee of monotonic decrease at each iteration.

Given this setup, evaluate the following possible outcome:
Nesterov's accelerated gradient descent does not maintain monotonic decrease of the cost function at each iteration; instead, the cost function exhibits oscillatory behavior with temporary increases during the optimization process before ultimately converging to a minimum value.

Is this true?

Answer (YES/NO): YES